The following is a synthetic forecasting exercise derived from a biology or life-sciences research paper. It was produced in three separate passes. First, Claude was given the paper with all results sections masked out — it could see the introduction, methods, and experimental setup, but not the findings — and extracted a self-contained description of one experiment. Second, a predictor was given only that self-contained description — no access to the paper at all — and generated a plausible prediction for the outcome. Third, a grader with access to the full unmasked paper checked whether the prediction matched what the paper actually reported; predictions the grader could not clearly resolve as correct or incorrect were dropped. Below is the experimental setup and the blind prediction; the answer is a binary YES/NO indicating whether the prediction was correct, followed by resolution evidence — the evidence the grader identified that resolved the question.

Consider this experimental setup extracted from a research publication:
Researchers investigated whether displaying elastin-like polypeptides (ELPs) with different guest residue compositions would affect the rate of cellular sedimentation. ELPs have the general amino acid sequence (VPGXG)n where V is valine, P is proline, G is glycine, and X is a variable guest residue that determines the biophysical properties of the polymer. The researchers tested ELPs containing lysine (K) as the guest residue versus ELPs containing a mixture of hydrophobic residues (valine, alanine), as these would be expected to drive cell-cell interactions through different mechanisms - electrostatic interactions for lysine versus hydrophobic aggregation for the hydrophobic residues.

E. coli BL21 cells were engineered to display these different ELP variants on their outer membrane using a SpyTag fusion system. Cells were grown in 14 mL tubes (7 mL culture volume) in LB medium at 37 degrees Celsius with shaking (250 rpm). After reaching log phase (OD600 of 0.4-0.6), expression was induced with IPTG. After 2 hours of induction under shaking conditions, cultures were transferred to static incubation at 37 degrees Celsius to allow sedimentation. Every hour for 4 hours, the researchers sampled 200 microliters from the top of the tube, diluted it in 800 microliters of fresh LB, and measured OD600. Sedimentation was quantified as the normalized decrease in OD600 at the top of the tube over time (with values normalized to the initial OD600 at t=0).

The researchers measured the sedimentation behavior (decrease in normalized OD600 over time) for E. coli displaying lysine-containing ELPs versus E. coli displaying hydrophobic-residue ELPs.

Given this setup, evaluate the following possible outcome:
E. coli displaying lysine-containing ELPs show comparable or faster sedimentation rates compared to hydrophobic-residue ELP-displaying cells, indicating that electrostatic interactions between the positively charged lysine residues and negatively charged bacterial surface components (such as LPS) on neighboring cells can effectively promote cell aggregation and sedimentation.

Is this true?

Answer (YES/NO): YES